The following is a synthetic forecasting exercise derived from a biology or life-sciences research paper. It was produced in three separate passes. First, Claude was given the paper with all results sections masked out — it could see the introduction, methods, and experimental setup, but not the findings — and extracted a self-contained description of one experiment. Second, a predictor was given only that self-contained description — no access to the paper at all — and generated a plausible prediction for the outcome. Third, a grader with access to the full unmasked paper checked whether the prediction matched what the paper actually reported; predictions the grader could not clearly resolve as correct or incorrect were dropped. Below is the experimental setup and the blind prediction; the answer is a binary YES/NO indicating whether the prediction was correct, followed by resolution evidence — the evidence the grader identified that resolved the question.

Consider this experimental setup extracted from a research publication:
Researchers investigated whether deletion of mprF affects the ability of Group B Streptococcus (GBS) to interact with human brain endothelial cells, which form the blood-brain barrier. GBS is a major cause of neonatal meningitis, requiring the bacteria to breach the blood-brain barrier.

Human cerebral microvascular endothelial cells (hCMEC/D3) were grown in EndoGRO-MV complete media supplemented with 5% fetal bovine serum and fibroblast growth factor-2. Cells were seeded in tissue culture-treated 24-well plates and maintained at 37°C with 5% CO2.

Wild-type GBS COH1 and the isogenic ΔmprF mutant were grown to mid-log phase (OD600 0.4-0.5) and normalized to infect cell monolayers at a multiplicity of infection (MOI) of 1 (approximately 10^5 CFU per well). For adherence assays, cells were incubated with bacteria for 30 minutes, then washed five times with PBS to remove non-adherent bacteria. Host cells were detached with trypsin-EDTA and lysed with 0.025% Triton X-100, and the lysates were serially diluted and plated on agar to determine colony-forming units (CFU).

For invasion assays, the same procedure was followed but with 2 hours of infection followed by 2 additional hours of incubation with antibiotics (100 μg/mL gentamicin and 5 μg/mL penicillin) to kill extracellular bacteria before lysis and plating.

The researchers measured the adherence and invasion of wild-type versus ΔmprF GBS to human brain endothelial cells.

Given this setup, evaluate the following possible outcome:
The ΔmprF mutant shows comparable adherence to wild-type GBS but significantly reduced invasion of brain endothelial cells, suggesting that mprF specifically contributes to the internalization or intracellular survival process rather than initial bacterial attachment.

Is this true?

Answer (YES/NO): YES